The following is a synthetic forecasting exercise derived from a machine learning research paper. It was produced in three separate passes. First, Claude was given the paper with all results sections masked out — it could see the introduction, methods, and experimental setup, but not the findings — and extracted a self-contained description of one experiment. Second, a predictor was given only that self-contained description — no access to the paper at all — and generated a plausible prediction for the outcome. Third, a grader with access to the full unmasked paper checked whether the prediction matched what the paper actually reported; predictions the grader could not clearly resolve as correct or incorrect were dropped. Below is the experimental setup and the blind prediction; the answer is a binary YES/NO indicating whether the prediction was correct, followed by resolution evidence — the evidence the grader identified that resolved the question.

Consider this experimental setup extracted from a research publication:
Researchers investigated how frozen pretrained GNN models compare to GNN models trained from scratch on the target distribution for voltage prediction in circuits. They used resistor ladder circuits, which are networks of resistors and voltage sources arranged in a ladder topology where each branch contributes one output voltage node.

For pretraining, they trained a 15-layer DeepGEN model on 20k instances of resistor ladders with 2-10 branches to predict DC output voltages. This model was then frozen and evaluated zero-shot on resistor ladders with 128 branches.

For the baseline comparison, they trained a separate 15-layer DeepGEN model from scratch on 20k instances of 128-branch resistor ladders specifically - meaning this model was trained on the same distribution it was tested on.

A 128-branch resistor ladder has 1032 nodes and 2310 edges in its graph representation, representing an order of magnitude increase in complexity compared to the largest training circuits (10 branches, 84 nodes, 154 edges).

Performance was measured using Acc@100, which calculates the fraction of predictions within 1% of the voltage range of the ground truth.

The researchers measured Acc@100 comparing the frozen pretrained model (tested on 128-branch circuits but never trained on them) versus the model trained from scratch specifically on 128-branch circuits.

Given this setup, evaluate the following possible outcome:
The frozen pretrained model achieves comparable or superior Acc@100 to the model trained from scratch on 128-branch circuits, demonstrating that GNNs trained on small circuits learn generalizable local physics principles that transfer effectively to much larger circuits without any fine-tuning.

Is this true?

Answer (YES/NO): YES